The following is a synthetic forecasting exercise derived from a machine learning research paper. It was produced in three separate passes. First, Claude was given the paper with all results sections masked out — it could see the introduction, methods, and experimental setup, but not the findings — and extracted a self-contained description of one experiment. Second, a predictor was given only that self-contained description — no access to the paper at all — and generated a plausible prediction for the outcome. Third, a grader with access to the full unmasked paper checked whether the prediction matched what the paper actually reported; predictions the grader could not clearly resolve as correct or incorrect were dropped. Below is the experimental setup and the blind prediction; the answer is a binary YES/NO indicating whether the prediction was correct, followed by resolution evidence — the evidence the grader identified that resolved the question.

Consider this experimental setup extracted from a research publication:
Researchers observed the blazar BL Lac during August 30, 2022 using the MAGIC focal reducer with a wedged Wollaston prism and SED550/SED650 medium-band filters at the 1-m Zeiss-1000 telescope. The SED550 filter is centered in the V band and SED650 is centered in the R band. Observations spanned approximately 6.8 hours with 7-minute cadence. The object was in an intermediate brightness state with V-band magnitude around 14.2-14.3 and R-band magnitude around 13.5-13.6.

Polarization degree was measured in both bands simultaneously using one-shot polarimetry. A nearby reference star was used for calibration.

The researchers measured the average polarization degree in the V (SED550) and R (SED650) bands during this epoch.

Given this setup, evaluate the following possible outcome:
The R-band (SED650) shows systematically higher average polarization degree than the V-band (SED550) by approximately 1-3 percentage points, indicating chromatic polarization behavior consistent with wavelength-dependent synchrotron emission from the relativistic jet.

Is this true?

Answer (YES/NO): NO